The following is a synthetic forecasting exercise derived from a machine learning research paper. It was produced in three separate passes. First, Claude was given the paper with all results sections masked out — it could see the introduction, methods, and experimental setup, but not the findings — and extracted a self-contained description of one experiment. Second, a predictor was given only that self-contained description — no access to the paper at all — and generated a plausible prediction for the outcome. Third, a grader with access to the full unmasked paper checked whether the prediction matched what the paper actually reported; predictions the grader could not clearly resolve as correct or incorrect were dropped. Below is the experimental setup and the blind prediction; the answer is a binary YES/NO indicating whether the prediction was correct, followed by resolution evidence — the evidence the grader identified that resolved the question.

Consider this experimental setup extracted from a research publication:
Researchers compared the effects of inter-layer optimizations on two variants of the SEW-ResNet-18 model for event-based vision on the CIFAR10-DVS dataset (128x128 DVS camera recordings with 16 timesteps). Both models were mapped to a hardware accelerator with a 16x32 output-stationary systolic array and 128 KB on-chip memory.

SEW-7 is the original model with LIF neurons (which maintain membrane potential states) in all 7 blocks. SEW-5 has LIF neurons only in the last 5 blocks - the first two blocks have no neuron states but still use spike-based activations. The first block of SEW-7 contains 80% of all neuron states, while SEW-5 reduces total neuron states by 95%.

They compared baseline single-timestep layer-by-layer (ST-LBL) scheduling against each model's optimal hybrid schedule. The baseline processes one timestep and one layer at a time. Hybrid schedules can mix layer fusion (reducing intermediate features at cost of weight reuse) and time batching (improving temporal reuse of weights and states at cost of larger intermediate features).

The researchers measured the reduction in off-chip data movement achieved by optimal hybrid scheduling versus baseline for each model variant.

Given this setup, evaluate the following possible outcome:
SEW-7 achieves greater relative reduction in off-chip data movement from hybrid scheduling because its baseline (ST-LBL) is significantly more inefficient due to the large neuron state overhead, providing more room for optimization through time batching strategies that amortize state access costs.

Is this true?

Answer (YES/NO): NO